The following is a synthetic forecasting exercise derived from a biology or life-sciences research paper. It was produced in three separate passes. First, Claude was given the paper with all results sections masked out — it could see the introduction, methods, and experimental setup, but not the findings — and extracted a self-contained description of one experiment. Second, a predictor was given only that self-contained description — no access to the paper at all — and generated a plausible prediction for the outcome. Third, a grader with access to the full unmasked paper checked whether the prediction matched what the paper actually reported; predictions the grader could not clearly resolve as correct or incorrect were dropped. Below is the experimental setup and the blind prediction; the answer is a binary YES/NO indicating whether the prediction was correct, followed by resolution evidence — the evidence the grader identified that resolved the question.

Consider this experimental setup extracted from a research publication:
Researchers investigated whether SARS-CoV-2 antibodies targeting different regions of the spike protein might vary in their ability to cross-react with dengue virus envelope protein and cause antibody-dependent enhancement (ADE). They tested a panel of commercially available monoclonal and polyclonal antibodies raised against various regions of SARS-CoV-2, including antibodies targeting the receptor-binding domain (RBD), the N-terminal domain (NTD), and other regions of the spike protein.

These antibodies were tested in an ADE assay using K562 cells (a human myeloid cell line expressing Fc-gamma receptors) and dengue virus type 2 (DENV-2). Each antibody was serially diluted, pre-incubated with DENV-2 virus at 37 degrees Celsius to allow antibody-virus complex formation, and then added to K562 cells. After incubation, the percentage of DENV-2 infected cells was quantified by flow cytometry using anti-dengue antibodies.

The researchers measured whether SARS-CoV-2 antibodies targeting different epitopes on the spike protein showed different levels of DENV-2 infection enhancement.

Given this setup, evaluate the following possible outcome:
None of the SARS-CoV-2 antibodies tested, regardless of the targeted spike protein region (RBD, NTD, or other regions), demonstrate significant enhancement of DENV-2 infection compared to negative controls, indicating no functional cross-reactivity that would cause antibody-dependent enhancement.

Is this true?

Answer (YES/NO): NO